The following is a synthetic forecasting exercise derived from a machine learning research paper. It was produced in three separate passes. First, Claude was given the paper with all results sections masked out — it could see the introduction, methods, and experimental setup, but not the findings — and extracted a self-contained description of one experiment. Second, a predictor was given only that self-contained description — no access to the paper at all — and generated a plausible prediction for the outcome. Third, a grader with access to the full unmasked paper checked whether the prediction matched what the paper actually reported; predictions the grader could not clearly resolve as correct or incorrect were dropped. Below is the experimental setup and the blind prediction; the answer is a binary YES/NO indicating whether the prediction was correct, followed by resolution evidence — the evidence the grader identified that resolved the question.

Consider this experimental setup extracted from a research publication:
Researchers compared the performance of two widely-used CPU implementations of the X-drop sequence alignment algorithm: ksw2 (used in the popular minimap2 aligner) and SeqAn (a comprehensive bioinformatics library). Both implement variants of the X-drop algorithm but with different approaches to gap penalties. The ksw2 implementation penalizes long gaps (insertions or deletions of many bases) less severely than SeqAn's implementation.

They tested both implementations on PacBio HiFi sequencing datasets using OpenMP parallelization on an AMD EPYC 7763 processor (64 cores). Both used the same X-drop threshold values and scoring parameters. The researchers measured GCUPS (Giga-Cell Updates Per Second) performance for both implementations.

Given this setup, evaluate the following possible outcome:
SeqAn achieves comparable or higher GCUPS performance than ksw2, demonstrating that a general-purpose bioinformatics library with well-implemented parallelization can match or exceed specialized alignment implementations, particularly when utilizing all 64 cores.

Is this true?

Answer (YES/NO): YES